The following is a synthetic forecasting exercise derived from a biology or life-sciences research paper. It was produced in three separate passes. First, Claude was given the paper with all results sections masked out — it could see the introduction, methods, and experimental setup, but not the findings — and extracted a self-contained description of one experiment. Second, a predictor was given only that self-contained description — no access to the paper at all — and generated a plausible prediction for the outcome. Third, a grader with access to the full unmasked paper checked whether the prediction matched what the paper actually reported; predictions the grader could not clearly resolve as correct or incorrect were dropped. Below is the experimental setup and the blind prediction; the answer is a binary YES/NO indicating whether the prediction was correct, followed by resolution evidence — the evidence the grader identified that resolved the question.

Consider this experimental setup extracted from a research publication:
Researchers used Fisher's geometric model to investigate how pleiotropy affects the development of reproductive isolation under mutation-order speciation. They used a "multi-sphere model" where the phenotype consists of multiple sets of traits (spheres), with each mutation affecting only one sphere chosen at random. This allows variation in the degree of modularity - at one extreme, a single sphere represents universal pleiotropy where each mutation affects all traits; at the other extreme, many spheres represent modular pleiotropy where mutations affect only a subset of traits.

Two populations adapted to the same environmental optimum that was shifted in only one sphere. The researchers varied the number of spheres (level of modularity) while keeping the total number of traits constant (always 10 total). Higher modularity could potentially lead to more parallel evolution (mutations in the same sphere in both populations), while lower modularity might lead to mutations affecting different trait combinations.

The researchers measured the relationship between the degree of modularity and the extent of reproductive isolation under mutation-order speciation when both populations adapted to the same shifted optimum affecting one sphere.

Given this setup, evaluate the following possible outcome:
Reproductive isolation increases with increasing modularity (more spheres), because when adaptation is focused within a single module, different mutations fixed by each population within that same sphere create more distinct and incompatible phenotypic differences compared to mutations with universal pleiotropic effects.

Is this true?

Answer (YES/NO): NO